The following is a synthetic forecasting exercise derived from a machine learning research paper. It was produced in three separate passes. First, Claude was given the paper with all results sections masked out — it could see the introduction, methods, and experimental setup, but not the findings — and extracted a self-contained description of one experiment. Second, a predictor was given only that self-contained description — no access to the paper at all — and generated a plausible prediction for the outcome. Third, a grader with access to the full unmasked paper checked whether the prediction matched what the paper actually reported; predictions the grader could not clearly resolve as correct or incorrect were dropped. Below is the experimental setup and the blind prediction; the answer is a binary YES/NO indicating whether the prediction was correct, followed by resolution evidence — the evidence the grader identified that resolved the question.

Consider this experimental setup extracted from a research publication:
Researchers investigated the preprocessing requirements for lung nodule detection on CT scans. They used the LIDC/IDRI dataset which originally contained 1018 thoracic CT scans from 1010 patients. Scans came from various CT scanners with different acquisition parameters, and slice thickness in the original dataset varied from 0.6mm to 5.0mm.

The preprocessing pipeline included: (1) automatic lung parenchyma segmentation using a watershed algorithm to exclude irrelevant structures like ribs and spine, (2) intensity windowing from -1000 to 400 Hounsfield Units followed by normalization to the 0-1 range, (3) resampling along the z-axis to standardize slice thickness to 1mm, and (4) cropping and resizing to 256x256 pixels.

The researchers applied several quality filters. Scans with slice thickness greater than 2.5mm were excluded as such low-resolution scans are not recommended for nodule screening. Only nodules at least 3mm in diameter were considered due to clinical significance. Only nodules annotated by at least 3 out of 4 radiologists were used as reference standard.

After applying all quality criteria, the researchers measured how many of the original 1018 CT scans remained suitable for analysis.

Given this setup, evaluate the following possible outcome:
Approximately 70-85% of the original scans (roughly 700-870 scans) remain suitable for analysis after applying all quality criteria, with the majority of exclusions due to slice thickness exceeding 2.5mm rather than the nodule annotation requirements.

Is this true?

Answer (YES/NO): NO